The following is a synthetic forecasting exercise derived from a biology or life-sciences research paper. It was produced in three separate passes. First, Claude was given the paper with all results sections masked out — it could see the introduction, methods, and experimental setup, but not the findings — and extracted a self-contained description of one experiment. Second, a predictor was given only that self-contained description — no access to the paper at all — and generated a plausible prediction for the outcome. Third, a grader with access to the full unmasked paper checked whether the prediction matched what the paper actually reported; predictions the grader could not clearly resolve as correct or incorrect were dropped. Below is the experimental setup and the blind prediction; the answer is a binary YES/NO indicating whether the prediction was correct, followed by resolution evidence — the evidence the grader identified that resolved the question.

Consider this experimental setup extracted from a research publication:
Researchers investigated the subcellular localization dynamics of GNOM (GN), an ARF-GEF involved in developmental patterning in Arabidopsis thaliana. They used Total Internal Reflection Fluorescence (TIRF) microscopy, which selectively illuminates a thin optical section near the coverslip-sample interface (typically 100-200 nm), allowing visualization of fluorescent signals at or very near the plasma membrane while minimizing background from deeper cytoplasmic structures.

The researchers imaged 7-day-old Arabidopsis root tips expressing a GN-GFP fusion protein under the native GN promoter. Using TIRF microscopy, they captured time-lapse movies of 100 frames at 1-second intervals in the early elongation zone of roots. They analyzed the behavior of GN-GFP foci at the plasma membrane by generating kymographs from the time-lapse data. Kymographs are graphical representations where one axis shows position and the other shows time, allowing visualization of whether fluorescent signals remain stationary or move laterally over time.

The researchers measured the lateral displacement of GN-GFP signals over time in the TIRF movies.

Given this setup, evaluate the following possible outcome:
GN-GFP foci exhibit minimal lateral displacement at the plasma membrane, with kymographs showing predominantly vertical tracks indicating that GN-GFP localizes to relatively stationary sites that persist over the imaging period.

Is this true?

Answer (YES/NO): YES